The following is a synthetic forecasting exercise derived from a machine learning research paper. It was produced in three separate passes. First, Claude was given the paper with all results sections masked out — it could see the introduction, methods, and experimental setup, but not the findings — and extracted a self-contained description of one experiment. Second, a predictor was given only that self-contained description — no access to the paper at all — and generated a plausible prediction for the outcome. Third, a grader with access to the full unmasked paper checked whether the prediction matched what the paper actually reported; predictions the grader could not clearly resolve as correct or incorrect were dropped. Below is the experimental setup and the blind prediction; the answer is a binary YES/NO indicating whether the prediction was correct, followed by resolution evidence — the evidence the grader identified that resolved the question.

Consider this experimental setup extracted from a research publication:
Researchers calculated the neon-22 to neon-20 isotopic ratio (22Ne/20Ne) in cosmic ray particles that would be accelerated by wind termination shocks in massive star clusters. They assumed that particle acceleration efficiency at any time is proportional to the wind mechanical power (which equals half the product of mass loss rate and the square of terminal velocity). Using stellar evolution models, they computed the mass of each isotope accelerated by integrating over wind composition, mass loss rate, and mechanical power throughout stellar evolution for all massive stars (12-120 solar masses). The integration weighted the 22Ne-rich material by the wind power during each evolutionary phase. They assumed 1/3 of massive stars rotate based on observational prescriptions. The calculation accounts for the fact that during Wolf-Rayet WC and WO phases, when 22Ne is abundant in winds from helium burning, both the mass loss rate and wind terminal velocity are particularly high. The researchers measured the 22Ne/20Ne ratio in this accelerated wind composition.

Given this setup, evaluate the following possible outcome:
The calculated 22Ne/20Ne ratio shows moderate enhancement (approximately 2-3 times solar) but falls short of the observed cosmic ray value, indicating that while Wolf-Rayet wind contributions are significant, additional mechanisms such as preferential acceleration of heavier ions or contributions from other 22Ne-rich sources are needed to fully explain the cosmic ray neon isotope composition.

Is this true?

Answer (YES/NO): NO